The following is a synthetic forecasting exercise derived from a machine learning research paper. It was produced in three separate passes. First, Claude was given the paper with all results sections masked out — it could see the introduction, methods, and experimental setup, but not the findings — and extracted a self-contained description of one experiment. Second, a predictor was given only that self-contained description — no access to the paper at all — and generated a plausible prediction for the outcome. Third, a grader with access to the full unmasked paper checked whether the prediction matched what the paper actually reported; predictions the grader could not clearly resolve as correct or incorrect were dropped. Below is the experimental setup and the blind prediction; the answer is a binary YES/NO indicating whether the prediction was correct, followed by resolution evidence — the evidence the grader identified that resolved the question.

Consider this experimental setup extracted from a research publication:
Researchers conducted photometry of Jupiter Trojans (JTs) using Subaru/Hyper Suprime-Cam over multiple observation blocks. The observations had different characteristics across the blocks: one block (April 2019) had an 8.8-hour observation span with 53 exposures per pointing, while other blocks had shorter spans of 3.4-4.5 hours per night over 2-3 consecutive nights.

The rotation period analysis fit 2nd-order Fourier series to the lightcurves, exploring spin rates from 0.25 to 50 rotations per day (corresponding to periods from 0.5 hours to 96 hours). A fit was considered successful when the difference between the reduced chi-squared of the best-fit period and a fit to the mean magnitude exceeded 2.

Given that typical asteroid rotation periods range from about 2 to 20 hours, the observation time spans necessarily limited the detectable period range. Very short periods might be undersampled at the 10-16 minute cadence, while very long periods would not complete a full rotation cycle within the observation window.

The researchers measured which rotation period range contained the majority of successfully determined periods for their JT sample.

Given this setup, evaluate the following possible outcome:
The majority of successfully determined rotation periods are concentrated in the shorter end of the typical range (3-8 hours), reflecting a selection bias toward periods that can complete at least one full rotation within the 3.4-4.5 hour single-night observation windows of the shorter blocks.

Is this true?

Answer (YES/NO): NO